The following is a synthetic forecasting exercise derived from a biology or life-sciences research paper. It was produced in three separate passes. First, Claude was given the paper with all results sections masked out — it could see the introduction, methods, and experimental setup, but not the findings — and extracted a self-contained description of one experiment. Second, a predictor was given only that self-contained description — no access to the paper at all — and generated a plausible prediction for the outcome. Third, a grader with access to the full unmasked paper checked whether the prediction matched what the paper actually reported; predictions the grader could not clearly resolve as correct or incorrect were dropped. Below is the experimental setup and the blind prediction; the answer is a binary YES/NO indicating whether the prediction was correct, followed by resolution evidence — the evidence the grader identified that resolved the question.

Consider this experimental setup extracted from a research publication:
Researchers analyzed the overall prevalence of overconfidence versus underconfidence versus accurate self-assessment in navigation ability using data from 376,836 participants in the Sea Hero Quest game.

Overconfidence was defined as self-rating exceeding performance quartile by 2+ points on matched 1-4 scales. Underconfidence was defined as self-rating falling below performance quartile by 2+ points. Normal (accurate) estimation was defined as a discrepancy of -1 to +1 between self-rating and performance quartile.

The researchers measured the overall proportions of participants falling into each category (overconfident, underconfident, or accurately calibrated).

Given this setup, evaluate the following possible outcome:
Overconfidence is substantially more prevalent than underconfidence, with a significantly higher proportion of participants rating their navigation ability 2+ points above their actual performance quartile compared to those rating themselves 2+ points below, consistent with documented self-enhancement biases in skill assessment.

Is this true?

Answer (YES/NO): YES